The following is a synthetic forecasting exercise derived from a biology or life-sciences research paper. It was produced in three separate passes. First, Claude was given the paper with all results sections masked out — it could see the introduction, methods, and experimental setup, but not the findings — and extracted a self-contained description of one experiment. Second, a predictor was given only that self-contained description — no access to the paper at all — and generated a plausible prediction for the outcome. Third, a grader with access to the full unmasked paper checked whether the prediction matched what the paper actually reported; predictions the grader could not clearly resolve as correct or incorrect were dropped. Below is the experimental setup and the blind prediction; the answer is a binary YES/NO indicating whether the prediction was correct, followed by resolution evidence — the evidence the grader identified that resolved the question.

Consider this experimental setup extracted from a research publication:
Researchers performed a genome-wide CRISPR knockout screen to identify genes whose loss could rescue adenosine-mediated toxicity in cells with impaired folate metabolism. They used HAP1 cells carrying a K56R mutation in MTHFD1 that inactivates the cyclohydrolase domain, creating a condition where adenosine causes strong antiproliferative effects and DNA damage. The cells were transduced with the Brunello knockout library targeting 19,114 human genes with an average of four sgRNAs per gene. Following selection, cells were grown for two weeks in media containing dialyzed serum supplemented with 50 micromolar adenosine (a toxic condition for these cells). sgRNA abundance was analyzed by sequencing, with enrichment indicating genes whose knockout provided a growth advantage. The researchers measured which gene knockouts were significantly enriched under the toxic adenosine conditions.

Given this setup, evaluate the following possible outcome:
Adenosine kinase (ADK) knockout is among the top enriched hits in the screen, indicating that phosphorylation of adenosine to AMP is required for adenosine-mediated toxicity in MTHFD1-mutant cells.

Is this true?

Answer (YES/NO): NO